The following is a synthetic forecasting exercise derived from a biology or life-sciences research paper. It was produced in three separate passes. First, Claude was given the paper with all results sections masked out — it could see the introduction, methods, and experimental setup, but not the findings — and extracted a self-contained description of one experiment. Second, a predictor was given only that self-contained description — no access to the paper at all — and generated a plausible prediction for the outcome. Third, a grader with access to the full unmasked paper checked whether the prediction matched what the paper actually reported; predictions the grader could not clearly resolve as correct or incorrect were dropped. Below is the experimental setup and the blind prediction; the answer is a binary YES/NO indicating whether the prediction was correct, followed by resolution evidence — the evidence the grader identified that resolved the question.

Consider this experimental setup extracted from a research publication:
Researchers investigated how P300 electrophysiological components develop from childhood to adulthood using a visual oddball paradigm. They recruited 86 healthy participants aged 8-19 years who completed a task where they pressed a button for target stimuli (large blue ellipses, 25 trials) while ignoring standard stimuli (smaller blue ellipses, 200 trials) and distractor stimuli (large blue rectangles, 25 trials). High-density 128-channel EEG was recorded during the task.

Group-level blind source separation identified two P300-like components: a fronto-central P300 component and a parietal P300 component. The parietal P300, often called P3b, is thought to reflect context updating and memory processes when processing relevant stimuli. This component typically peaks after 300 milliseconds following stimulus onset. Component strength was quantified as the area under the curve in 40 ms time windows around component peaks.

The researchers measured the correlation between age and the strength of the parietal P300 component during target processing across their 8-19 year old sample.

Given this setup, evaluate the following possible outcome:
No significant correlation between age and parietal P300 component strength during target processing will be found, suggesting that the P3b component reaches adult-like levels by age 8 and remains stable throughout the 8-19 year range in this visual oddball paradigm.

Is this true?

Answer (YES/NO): NO